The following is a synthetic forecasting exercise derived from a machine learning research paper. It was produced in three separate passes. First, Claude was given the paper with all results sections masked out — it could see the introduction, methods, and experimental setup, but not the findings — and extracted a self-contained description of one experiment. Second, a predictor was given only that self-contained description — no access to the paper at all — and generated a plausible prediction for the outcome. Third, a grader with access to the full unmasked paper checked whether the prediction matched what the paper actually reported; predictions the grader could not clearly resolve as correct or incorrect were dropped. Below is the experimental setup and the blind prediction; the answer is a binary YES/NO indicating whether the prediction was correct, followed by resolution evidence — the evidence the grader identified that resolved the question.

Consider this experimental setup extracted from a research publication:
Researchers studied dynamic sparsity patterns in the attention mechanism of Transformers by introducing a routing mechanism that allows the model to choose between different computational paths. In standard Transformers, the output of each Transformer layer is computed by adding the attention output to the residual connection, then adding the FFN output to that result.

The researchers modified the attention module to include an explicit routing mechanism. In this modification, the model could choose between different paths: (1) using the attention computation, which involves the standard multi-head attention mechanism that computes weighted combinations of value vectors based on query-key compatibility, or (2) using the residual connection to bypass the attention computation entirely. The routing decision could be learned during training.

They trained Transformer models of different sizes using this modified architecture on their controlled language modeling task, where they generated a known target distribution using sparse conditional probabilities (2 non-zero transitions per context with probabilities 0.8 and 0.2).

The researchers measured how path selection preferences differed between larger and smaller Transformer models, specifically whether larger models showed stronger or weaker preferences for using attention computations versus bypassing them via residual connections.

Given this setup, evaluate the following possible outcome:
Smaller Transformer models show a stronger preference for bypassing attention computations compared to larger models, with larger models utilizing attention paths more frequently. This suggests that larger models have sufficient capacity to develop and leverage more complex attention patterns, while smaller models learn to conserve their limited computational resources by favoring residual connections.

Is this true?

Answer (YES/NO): NO